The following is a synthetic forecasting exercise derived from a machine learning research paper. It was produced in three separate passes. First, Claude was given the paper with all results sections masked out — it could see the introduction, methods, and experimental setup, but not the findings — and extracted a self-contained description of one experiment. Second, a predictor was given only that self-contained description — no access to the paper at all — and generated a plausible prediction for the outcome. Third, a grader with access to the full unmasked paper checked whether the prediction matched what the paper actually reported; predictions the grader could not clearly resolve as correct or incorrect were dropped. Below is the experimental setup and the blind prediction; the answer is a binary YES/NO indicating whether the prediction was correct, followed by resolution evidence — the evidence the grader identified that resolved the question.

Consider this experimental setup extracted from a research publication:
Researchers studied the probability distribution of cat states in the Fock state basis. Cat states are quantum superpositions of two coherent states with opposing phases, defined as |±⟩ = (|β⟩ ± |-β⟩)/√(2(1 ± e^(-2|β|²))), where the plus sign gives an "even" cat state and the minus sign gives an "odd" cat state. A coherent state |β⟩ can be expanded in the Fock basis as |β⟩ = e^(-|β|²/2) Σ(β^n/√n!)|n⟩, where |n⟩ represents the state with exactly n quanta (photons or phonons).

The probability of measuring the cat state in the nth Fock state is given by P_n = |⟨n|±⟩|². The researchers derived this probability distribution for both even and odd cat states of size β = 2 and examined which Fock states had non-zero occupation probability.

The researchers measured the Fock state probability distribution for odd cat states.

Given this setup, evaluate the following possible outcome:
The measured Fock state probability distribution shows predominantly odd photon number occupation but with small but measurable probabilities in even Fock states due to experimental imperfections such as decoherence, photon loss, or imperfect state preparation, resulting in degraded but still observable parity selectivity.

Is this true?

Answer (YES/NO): NO